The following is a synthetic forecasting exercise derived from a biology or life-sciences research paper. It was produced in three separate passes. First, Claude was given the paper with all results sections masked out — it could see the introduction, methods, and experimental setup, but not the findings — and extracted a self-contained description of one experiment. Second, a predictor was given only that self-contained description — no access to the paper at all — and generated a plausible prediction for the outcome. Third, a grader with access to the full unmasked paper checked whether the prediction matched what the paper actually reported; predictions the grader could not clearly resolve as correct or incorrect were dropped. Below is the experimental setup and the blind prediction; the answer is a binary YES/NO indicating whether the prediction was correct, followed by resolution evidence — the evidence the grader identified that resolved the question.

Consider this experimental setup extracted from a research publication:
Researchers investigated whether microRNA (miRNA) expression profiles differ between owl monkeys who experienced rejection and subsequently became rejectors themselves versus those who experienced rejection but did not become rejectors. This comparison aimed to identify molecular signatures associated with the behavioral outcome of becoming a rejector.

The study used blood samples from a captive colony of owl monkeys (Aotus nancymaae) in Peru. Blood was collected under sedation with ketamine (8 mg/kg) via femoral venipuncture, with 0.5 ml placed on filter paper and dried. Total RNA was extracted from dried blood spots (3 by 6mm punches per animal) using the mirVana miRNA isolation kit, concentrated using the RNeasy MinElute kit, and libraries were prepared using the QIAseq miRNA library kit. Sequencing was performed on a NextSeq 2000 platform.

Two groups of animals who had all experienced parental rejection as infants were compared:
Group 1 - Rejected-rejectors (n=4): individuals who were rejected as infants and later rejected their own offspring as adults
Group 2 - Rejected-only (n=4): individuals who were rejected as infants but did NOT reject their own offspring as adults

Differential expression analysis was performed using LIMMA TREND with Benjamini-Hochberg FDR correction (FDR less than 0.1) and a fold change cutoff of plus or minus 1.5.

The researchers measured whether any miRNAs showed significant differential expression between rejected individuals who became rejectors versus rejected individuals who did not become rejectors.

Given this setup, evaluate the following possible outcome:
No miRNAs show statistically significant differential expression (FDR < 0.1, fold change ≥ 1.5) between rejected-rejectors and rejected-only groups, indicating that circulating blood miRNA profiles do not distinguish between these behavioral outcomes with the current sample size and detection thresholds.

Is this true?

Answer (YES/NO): NO